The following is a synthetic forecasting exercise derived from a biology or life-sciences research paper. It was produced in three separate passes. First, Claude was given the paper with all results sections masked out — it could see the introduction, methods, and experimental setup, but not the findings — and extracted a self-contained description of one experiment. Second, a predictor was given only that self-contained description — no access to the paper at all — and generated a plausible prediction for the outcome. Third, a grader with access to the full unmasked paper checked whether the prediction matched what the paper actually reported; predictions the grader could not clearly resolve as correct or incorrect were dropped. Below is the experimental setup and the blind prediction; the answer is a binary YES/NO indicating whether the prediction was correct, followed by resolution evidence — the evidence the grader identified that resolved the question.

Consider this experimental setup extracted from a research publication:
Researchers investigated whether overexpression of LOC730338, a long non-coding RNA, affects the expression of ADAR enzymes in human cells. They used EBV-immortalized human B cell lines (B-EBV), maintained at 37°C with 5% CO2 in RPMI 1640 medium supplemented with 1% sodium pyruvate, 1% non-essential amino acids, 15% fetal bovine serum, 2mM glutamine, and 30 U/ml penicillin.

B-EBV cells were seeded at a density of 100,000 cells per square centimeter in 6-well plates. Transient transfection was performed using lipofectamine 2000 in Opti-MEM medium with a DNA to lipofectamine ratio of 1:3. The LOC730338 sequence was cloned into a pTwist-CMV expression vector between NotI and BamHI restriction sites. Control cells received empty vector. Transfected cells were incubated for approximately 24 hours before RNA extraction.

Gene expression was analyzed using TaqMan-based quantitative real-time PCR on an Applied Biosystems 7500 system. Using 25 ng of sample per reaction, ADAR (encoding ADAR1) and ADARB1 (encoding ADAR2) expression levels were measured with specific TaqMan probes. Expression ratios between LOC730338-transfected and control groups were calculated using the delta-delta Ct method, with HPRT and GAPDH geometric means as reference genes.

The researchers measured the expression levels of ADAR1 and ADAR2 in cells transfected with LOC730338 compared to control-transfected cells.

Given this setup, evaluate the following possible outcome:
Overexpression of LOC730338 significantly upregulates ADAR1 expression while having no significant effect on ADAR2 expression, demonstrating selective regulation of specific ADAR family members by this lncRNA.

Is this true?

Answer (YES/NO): NO